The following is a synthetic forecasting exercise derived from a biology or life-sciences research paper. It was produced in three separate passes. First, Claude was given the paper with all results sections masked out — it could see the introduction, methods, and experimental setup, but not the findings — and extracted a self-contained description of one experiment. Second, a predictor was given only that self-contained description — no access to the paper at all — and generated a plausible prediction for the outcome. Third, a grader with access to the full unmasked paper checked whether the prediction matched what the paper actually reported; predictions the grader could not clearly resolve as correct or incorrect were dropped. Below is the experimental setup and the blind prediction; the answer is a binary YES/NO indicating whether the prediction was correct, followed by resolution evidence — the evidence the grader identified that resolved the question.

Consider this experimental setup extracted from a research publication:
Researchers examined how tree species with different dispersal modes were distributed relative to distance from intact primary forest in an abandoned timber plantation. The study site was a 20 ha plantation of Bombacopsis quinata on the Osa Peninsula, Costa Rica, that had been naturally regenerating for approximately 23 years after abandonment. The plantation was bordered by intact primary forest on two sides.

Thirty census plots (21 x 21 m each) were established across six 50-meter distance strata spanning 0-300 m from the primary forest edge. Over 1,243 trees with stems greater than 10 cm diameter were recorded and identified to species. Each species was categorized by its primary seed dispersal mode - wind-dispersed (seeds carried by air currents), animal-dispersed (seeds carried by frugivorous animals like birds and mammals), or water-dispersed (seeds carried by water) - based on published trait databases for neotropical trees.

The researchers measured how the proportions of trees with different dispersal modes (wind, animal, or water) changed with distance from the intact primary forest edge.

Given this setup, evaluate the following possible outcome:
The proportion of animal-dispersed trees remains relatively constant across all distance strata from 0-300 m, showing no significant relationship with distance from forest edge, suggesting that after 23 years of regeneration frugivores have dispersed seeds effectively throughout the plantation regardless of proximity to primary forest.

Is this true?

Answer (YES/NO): NO